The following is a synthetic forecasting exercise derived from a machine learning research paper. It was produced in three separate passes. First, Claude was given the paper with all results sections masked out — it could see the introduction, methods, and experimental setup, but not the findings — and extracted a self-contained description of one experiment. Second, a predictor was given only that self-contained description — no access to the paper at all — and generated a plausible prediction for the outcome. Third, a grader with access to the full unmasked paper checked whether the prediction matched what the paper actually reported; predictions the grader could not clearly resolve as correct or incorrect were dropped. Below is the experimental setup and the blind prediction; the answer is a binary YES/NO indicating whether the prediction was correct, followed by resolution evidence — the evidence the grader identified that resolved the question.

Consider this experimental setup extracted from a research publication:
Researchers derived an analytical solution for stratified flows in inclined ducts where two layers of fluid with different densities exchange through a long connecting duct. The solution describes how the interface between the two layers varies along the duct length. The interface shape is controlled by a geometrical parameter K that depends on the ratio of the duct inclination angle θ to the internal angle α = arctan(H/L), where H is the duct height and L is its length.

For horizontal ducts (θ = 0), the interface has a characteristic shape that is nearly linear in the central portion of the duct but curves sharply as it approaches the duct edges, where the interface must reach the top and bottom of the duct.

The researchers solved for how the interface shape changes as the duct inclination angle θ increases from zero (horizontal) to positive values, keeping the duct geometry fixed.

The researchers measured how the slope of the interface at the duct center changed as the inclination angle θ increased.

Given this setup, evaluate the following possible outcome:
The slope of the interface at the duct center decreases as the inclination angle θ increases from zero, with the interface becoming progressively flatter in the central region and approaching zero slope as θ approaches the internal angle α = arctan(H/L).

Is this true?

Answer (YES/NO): YES